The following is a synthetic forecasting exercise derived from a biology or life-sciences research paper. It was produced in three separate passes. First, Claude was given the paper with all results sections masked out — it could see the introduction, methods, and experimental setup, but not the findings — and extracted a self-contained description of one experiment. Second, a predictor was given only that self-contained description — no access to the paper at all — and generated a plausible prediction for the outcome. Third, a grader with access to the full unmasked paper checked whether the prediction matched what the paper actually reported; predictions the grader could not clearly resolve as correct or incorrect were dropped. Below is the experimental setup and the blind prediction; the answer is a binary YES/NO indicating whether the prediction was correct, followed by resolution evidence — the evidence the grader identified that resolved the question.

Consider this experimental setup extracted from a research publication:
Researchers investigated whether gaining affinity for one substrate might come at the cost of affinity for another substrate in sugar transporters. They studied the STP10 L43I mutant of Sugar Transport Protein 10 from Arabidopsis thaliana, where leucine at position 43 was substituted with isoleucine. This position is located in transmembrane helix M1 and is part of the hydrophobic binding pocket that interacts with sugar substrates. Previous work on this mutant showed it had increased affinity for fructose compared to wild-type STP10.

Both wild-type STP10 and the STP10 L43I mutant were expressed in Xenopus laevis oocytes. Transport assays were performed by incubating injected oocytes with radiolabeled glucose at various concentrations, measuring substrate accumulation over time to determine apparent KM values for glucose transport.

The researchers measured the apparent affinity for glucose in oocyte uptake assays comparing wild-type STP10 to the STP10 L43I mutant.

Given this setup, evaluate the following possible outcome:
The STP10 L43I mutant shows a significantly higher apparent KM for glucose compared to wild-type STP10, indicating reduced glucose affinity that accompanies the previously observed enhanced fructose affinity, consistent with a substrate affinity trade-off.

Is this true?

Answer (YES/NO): YES